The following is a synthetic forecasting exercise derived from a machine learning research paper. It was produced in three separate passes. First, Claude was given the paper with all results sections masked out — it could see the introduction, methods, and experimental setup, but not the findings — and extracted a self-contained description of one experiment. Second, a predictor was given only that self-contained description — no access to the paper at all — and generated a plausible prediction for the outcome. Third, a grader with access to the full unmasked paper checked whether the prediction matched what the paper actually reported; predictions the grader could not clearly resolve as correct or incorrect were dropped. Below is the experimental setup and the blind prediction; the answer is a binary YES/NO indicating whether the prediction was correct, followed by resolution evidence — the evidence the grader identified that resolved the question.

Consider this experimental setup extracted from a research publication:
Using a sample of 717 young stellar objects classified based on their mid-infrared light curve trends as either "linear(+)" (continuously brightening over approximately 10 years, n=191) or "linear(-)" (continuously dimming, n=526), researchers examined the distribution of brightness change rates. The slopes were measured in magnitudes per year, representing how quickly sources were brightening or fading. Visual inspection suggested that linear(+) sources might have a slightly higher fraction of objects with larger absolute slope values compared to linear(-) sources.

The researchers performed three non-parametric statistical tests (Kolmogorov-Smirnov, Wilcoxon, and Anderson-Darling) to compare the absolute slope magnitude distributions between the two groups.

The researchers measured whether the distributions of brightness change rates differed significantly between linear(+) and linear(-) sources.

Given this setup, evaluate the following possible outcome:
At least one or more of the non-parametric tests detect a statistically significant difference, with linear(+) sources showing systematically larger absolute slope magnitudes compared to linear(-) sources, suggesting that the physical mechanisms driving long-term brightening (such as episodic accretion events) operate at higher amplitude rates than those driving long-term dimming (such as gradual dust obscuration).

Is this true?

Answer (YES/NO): NO